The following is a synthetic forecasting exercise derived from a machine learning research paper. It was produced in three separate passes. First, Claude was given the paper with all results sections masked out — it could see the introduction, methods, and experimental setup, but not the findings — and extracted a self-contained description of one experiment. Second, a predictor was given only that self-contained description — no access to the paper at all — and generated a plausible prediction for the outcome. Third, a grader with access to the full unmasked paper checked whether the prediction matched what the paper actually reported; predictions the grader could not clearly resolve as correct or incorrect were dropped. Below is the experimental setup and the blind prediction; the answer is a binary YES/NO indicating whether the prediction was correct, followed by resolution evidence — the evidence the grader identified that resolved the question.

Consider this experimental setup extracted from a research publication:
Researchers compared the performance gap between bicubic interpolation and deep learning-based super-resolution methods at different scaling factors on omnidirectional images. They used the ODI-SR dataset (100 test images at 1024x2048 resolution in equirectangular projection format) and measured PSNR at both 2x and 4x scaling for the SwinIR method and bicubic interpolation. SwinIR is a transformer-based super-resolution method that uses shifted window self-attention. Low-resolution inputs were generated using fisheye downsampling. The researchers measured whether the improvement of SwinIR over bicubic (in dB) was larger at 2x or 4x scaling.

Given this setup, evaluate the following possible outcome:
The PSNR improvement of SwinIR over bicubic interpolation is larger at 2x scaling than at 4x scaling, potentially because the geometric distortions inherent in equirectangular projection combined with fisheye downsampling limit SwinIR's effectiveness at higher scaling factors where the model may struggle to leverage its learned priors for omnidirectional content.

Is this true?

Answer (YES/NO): YES